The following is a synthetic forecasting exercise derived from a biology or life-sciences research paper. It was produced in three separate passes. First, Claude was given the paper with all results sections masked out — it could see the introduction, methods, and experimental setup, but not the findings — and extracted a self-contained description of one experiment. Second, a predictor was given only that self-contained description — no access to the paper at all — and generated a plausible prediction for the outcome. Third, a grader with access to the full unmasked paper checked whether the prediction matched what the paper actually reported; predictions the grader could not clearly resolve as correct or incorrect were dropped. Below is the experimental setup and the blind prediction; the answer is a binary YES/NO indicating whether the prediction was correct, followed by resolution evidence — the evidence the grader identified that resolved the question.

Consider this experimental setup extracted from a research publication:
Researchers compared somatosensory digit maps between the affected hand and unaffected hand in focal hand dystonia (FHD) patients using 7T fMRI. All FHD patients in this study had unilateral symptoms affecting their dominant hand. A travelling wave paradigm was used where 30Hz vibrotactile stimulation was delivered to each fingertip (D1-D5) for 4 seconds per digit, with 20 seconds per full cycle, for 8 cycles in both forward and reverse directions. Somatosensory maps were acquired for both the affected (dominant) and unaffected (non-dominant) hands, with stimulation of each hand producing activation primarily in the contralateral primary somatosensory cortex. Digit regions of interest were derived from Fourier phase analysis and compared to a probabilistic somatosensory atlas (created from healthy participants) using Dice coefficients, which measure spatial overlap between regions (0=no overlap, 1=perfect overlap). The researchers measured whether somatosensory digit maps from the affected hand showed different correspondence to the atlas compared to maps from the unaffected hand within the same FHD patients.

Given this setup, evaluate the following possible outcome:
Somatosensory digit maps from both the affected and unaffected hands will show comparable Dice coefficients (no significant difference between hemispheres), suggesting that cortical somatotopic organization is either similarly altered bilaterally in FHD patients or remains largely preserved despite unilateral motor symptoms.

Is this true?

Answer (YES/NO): NO